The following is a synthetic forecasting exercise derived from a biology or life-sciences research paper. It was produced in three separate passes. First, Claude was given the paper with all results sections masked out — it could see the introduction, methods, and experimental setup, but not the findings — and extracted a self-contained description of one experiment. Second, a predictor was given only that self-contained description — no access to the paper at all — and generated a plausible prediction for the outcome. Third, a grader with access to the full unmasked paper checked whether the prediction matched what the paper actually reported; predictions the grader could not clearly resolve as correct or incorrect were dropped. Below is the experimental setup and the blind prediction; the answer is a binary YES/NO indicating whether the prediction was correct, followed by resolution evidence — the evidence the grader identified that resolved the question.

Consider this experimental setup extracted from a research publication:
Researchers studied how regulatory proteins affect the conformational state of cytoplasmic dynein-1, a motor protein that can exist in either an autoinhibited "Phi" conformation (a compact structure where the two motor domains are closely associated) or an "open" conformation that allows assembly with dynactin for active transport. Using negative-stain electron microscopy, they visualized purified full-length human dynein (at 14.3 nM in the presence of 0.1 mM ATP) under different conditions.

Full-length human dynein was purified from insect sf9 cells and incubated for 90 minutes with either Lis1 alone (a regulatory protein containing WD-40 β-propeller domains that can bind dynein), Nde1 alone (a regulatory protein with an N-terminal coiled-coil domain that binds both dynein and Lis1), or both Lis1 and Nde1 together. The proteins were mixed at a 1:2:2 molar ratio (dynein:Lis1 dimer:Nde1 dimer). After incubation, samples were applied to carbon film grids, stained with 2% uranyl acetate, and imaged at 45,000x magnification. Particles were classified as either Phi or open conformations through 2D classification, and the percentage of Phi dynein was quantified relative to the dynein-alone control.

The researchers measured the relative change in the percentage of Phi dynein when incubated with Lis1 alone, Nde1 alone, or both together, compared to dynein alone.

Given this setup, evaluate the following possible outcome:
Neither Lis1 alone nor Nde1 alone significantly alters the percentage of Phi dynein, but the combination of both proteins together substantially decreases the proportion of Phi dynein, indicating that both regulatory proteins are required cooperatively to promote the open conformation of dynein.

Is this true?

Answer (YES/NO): YES